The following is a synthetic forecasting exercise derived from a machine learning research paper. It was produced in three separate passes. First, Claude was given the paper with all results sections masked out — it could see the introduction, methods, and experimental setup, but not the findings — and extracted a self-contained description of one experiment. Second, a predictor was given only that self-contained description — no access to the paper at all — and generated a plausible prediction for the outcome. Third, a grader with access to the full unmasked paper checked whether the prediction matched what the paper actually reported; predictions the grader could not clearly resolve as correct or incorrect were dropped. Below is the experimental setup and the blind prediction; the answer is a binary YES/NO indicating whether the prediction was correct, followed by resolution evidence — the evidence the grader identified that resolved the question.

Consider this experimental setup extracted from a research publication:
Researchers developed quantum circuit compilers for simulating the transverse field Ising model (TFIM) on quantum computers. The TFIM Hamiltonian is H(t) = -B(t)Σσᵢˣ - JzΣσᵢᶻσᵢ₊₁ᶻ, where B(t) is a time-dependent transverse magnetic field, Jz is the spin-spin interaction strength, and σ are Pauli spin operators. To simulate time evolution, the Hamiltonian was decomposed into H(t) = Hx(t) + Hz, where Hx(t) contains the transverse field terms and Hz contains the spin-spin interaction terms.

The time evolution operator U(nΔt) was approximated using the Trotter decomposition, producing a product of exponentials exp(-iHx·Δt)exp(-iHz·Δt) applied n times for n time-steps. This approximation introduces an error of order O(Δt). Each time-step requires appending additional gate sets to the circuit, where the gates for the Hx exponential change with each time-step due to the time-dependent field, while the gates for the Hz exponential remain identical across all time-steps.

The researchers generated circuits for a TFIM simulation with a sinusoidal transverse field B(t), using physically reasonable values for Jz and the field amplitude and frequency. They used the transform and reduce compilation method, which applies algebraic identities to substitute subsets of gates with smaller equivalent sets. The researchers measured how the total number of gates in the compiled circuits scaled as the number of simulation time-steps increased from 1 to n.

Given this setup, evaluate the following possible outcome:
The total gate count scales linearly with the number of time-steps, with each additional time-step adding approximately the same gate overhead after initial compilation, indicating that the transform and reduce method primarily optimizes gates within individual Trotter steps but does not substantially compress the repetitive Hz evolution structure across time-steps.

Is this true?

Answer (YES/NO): YES